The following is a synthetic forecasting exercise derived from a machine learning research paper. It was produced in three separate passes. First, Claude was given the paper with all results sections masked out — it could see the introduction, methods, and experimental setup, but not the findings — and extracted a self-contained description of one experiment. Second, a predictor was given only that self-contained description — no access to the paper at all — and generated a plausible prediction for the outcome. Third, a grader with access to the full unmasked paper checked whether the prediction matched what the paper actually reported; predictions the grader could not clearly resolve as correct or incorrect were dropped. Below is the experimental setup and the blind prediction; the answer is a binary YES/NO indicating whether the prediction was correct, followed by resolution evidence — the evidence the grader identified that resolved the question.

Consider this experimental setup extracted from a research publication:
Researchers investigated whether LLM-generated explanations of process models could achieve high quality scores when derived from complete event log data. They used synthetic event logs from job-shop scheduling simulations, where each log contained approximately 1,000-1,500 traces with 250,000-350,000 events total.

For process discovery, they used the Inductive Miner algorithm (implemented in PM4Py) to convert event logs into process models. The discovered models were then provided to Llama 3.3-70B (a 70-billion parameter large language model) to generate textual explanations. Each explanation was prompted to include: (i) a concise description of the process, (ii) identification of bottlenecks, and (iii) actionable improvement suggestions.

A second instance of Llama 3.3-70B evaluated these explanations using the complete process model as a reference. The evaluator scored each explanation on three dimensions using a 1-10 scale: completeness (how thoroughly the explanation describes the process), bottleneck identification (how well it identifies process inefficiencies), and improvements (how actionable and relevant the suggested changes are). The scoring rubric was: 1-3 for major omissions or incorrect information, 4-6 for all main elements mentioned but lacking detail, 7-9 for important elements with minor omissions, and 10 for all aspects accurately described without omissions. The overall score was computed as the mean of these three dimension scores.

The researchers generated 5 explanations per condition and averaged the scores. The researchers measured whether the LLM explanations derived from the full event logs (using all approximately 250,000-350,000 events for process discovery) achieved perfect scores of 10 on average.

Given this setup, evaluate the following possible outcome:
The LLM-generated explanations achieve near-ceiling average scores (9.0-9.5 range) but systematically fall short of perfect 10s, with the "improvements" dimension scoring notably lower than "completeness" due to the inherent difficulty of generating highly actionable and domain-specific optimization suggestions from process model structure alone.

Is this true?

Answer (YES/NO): NO